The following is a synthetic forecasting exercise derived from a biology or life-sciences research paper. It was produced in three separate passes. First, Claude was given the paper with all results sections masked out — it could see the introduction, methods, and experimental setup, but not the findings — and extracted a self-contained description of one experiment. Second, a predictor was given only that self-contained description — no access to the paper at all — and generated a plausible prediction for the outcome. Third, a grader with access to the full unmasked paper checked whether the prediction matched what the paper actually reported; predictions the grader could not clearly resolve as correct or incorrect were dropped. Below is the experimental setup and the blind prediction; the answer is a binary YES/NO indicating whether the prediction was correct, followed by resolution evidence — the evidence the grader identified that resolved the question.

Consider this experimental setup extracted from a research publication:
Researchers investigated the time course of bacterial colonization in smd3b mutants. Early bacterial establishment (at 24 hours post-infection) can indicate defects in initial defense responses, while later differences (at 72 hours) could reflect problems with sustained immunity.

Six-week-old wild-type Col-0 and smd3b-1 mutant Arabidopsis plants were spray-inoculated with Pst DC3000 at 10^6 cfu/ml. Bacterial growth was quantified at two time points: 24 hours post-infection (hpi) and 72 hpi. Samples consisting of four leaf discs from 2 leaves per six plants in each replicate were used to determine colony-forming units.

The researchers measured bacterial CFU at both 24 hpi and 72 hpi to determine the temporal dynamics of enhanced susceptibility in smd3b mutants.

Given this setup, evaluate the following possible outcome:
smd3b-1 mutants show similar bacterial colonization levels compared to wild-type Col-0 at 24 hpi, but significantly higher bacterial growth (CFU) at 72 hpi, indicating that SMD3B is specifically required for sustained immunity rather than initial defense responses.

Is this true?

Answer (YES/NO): NO